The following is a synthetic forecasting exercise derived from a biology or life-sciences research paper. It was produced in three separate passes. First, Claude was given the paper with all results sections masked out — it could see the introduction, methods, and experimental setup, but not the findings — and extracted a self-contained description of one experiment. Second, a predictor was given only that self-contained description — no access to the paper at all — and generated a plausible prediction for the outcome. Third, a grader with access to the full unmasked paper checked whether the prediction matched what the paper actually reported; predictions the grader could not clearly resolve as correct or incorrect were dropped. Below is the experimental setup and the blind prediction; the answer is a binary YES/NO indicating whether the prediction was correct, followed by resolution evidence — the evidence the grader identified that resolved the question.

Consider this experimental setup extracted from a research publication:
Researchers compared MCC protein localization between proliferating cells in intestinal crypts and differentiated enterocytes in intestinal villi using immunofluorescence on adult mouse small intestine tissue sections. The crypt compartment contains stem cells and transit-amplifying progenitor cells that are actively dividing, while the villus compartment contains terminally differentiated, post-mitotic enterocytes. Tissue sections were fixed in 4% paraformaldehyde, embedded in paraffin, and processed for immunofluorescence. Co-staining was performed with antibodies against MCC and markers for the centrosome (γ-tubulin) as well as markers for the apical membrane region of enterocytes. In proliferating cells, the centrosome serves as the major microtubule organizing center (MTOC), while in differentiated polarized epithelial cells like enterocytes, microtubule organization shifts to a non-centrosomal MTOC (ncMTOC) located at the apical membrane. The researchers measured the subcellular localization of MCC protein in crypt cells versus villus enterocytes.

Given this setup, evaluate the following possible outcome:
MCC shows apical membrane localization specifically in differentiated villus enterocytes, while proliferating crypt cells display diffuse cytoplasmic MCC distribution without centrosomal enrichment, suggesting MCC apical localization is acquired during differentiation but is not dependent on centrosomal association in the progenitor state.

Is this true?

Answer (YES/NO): NO